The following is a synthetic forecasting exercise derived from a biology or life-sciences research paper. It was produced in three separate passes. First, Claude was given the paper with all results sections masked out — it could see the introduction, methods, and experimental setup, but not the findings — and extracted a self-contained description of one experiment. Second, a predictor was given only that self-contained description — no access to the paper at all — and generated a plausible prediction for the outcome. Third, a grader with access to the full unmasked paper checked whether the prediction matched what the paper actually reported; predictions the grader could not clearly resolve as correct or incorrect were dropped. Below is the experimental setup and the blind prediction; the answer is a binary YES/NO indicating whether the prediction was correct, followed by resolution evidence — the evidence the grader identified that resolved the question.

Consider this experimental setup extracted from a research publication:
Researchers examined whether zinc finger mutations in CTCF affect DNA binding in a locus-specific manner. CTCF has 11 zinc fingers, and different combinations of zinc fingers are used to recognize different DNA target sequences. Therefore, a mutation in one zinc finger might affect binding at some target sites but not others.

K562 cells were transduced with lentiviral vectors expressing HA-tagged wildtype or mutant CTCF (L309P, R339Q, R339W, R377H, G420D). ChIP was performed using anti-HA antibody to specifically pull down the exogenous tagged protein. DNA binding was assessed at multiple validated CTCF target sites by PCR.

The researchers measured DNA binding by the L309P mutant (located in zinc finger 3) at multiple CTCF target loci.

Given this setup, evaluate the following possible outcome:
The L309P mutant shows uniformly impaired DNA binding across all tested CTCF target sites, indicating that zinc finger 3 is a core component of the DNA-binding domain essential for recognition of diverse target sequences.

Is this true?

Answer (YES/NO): NO